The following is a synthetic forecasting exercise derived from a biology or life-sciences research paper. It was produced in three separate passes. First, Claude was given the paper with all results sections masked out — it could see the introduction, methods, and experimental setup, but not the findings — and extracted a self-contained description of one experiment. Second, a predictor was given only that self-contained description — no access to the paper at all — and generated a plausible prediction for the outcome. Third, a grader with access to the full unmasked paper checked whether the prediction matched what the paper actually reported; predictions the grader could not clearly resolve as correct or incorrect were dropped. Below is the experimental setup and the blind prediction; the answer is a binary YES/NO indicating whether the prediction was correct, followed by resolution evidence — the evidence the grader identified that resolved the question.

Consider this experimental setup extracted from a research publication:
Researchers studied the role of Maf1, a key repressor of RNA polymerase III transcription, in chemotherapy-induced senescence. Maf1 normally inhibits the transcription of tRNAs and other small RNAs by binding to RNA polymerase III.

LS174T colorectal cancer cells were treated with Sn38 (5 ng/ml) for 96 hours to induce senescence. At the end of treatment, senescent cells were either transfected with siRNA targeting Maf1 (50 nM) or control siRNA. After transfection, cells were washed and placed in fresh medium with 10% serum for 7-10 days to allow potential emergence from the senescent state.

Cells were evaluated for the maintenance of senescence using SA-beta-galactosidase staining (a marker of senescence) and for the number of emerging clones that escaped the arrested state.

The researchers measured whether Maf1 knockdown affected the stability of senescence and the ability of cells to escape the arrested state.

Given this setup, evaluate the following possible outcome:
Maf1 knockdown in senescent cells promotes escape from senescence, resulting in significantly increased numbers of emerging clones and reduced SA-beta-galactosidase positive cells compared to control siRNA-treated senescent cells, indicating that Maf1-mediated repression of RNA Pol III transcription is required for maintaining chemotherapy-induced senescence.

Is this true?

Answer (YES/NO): NO